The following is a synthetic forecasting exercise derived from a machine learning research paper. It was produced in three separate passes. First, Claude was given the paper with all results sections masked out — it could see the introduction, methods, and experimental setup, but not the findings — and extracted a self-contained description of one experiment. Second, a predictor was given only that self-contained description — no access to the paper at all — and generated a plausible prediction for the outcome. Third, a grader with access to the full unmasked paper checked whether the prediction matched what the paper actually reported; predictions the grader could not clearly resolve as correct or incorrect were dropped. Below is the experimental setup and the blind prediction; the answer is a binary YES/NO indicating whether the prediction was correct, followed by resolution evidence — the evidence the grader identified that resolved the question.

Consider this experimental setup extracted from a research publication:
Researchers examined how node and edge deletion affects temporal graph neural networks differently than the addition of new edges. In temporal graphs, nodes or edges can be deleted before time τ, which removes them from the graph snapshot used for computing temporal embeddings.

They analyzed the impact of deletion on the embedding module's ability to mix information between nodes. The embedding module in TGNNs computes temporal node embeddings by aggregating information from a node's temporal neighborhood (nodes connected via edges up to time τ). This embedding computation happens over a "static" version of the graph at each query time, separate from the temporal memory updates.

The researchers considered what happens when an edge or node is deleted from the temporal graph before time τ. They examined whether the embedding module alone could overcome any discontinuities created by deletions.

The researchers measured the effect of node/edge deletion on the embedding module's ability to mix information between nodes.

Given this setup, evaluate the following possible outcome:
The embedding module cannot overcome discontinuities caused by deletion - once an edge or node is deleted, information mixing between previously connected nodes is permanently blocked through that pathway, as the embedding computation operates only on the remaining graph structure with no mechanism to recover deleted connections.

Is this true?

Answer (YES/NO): YES